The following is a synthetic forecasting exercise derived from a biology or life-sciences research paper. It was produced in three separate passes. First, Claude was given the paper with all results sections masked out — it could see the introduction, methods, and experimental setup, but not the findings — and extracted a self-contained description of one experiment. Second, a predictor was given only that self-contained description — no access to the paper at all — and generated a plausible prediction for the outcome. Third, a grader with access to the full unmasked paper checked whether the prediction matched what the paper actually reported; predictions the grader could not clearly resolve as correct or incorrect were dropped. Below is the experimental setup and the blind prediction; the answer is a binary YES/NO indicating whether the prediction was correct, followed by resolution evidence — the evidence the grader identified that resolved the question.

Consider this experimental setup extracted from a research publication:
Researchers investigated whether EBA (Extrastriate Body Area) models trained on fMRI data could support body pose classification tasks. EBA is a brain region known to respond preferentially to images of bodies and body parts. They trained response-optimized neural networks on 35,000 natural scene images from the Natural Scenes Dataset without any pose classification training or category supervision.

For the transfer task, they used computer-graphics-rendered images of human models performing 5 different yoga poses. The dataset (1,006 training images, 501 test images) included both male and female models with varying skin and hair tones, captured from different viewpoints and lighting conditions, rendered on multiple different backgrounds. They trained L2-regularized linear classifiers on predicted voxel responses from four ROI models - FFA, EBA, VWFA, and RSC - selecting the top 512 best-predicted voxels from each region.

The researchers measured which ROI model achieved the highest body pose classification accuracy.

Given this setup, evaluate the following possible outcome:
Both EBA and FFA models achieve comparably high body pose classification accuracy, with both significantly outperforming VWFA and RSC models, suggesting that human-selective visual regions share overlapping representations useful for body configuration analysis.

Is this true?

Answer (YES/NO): NO